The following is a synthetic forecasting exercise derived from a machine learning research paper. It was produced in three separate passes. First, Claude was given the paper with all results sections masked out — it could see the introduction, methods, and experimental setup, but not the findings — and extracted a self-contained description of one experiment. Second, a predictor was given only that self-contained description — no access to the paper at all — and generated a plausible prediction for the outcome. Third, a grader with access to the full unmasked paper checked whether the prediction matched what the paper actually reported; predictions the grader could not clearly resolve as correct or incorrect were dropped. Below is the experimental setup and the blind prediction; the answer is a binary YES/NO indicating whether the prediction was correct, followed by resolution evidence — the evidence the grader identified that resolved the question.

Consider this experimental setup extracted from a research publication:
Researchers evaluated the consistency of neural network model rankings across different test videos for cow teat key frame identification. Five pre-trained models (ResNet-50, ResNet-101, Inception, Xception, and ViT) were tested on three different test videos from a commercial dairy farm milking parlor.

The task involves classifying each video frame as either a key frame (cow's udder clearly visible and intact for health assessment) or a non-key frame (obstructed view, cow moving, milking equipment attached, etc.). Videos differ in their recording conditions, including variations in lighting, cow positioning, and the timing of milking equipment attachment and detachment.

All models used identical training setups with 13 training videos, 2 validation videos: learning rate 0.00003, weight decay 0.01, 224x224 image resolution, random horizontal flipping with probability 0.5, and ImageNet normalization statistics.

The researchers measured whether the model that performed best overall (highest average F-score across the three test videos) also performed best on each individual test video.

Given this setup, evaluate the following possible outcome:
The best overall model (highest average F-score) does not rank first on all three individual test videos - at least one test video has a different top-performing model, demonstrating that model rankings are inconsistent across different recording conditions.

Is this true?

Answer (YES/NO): YES